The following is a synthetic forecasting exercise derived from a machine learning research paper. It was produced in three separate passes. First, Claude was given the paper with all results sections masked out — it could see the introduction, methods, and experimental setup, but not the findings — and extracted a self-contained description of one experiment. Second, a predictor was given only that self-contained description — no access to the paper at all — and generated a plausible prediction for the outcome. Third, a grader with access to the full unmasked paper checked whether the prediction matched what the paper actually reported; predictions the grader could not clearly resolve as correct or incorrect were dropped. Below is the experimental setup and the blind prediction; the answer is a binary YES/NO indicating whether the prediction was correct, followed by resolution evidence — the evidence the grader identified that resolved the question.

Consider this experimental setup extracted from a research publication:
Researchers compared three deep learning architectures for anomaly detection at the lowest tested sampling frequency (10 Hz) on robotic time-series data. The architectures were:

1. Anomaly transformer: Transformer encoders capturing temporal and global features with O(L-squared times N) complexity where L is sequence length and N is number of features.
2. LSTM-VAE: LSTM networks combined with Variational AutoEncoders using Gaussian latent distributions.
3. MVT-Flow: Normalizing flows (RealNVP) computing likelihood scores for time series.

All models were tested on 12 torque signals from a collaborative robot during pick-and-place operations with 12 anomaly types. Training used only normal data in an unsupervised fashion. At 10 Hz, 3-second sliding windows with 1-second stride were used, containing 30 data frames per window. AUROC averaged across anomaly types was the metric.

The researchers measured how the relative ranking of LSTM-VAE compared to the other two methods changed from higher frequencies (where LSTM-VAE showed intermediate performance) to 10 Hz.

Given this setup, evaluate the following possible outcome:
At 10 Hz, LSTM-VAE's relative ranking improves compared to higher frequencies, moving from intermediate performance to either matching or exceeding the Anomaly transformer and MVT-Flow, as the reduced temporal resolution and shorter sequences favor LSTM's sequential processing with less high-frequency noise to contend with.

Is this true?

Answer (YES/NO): NO